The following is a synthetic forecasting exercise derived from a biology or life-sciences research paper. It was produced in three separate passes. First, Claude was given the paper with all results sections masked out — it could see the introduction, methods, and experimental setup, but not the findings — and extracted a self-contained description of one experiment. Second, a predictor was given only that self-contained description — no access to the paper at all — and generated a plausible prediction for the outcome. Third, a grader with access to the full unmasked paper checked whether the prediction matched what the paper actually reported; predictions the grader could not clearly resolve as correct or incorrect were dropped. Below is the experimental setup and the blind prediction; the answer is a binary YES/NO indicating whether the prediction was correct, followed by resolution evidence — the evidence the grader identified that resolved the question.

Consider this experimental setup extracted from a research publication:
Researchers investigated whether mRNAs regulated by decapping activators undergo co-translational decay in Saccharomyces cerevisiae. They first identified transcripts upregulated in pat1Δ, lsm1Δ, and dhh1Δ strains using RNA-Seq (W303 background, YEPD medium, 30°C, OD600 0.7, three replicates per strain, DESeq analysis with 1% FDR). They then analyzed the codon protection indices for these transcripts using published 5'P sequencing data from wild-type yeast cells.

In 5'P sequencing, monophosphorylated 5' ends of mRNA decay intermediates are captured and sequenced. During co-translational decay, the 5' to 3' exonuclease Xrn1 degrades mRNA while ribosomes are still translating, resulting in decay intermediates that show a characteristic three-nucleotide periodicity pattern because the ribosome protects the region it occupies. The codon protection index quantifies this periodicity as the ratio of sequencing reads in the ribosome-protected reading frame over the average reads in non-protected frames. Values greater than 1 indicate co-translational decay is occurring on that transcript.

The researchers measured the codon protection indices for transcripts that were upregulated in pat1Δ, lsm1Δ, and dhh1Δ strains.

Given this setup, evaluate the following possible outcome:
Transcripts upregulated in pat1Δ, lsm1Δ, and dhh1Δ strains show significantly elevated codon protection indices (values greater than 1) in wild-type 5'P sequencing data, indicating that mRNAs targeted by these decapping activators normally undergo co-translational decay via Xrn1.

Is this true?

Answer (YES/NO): YES